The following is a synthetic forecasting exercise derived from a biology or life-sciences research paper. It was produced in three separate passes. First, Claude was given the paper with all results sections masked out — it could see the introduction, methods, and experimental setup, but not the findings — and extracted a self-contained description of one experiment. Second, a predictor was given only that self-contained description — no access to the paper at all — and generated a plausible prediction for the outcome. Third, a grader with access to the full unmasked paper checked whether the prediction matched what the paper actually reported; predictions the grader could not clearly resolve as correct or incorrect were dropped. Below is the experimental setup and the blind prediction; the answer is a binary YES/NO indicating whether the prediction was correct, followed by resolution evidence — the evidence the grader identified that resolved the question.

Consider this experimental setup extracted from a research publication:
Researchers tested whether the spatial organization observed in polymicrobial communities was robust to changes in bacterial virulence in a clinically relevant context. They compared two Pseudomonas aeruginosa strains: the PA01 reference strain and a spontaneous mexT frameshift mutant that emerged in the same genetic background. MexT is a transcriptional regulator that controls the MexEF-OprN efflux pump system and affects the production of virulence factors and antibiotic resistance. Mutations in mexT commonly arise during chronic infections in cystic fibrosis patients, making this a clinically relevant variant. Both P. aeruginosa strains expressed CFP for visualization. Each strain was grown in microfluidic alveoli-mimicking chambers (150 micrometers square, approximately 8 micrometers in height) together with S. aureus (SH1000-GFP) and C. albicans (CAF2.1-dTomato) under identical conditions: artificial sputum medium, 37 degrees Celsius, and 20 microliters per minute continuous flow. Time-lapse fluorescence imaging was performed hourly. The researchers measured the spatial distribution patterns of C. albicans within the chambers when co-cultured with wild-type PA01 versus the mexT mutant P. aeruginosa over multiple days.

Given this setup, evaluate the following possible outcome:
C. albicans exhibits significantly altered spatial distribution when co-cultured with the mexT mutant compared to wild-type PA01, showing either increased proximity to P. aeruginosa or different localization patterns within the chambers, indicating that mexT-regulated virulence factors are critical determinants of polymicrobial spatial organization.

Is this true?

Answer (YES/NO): NO